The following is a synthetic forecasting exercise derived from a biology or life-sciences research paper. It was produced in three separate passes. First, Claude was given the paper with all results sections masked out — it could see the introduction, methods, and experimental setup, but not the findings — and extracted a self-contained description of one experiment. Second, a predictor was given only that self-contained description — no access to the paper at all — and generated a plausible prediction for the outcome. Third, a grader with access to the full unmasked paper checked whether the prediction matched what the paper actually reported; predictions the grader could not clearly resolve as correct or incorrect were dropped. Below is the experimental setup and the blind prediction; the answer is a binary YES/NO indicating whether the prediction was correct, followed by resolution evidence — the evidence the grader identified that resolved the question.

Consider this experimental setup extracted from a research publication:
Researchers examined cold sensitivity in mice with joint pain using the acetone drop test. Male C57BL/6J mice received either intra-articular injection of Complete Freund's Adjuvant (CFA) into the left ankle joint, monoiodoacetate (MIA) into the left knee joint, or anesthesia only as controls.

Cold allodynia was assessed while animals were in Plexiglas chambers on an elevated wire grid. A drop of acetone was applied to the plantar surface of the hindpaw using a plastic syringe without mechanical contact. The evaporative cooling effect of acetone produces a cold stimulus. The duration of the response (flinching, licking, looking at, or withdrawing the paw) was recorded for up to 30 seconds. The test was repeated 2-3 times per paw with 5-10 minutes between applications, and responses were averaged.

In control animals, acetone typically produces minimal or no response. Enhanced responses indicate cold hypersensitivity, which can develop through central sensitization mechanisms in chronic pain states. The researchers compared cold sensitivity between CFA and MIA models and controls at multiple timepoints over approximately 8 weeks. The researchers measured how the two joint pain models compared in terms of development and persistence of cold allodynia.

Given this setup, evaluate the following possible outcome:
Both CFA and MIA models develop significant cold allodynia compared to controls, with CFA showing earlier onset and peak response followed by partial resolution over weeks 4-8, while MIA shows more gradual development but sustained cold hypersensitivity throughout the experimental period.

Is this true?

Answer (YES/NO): NO